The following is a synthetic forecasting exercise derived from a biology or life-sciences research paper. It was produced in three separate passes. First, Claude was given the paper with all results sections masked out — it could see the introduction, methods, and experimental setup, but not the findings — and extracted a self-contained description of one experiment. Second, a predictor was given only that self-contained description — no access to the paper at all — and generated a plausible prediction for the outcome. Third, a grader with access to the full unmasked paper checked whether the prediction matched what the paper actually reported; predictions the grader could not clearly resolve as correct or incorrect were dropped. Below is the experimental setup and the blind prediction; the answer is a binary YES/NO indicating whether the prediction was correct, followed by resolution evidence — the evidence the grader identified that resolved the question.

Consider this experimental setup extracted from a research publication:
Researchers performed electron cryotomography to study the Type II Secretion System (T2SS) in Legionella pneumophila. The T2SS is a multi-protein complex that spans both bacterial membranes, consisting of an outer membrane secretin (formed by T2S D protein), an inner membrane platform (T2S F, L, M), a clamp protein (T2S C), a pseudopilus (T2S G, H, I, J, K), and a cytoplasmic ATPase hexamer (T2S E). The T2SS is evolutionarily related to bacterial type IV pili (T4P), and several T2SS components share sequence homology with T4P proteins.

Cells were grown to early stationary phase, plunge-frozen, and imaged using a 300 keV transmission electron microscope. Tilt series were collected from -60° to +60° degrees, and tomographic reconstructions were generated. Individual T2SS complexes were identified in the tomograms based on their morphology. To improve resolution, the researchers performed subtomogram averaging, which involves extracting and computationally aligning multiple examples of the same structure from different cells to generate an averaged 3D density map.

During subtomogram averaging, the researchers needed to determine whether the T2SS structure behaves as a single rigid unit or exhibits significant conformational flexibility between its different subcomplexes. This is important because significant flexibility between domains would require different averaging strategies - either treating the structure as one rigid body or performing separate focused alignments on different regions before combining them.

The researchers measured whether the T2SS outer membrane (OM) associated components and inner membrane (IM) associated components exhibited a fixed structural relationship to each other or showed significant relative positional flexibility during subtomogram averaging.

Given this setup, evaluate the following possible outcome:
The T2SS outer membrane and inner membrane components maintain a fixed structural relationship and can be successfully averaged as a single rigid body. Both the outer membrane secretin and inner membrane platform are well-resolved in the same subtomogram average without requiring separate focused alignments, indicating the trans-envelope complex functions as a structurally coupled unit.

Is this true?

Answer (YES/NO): NO